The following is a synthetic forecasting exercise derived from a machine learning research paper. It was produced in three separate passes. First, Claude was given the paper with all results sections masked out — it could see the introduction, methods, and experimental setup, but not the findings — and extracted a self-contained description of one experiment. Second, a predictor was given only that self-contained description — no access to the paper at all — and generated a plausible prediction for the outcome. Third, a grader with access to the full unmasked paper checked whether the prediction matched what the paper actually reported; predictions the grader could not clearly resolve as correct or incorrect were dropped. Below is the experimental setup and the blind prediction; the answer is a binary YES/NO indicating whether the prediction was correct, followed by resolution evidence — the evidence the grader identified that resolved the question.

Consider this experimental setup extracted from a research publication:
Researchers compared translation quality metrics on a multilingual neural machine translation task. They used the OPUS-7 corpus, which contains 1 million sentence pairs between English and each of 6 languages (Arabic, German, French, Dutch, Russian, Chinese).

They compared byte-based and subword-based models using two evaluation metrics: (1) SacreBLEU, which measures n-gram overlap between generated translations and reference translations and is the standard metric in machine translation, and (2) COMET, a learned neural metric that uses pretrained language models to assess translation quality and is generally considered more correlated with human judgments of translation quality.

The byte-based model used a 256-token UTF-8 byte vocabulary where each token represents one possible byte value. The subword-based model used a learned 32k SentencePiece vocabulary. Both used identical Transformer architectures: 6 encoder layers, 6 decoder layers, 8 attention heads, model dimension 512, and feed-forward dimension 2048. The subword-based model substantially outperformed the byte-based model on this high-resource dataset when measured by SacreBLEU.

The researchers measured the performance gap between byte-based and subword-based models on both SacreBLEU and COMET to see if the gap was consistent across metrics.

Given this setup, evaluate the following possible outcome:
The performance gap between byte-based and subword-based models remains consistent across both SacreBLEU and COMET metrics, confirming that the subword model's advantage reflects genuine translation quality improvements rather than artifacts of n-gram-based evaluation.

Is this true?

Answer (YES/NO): NO